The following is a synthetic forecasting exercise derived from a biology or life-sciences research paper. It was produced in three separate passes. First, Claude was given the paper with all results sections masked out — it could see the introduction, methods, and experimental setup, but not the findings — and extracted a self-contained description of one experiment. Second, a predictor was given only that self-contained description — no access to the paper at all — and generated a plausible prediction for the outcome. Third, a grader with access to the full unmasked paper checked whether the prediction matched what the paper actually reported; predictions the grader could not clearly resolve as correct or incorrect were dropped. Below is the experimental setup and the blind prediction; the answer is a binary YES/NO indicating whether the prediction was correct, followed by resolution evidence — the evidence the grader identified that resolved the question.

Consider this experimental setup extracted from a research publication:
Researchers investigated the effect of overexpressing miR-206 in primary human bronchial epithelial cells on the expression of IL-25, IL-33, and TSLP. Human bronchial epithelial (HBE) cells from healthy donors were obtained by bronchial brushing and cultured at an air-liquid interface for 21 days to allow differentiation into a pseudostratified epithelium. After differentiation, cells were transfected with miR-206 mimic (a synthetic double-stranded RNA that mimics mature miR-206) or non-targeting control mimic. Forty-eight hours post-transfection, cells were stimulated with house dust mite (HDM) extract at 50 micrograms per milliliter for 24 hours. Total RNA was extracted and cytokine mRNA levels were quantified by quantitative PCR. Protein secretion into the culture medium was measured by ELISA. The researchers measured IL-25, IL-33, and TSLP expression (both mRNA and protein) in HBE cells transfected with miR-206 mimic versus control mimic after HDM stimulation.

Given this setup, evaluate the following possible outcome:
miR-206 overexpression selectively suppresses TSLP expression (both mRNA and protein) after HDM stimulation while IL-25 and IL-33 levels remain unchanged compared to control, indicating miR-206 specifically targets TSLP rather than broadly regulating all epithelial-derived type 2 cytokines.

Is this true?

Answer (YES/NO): NO